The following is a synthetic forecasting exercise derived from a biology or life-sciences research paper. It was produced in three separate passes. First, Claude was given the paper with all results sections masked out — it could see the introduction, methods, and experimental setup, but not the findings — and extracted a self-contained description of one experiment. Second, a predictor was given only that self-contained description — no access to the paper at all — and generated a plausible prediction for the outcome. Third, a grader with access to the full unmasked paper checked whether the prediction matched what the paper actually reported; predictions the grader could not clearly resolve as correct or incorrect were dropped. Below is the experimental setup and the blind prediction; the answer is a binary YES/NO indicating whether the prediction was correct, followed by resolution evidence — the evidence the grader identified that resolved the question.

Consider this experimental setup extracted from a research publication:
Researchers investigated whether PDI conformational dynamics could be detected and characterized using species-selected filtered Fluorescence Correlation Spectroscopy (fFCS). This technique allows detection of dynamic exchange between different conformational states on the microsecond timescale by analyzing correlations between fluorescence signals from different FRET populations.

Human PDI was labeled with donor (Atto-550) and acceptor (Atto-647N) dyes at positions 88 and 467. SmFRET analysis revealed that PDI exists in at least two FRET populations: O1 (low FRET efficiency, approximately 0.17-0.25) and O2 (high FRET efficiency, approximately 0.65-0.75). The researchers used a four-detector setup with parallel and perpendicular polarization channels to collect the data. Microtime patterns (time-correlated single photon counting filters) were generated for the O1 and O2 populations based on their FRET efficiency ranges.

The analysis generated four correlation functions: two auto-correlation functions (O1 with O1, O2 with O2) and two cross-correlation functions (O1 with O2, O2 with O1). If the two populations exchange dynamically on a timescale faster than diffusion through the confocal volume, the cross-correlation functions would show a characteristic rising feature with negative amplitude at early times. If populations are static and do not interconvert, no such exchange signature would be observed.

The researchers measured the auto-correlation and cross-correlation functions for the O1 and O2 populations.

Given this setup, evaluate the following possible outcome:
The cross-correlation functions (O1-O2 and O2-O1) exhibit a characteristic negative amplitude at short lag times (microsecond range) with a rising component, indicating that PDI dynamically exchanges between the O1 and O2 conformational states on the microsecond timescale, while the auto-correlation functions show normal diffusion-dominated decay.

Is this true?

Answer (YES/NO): YES